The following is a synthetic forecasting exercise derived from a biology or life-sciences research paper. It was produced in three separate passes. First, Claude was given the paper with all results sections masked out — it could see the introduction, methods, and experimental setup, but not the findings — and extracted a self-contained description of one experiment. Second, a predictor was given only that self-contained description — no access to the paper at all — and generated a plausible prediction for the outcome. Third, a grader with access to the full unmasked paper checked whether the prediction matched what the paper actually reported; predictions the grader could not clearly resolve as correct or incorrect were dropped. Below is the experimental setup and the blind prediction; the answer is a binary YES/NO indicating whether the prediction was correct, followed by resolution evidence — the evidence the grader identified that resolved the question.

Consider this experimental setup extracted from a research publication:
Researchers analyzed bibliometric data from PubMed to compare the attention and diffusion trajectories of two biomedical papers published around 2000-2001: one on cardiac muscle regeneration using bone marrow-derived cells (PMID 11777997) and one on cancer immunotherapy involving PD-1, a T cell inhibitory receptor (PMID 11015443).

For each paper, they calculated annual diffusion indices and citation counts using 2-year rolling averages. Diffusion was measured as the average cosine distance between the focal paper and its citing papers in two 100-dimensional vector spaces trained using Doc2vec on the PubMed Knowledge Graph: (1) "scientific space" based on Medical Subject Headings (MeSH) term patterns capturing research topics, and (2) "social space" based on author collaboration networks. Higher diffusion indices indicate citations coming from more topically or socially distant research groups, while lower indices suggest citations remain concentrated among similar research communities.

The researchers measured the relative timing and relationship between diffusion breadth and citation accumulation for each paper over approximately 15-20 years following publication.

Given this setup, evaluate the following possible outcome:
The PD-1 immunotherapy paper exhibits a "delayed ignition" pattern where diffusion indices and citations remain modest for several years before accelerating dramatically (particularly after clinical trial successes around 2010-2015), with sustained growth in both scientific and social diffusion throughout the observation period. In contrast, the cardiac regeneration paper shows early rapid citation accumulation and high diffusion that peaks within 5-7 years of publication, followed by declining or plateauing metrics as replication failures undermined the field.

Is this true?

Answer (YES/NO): NO